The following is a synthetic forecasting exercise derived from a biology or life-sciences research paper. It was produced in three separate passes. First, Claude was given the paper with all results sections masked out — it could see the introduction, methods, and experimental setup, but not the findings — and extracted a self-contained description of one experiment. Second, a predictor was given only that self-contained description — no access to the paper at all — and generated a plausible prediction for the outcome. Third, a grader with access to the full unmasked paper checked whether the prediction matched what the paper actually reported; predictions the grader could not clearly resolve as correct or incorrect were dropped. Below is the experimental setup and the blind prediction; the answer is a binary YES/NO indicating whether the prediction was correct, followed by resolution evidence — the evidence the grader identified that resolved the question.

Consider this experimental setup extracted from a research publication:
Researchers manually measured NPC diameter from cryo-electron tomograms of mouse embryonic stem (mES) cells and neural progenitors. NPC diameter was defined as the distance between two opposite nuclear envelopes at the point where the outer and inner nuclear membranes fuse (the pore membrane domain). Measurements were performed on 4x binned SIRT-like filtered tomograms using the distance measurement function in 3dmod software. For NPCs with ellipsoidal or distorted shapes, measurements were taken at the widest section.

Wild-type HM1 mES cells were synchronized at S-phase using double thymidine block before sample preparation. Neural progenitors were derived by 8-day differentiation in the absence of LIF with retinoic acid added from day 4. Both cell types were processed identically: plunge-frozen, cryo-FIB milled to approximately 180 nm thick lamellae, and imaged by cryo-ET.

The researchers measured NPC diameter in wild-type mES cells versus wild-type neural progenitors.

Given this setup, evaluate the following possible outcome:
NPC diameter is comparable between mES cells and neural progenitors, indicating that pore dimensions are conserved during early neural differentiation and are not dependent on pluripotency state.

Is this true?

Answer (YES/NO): NO